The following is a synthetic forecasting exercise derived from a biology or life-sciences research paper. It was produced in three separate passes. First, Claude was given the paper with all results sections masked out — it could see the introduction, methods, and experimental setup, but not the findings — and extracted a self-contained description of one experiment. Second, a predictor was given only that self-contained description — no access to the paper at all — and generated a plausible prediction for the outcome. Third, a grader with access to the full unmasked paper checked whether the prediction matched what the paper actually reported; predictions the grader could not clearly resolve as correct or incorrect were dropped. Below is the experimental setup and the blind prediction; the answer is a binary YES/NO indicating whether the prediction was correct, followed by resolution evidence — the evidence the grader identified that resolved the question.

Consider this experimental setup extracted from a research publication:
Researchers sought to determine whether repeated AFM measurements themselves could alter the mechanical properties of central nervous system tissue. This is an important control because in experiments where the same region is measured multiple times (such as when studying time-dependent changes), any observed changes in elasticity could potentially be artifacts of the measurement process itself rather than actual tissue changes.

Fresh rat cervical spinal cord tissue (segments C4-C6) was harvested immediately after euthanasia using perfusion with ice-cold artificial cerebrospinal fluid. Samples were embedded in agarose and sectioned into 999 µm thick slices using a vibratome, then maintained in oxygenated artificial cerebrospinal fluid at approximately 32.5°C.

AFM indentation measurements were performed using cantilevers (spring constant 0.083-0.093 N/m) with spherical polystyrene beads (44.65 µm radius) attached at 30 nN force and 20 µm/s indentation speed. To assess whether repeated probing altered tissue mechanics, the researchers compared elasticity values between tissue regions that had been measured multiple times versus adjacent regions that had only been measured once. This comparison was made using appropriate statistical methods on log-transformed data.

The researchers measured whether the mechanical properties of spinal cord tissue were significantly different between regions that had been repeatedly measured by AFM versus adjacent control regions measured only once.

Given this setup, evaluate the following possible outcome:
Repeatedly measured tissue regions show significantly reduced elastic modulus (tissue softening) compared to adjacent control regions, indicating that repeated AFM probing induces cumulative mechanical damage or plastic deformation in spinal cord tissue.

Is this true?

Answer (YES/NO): NO